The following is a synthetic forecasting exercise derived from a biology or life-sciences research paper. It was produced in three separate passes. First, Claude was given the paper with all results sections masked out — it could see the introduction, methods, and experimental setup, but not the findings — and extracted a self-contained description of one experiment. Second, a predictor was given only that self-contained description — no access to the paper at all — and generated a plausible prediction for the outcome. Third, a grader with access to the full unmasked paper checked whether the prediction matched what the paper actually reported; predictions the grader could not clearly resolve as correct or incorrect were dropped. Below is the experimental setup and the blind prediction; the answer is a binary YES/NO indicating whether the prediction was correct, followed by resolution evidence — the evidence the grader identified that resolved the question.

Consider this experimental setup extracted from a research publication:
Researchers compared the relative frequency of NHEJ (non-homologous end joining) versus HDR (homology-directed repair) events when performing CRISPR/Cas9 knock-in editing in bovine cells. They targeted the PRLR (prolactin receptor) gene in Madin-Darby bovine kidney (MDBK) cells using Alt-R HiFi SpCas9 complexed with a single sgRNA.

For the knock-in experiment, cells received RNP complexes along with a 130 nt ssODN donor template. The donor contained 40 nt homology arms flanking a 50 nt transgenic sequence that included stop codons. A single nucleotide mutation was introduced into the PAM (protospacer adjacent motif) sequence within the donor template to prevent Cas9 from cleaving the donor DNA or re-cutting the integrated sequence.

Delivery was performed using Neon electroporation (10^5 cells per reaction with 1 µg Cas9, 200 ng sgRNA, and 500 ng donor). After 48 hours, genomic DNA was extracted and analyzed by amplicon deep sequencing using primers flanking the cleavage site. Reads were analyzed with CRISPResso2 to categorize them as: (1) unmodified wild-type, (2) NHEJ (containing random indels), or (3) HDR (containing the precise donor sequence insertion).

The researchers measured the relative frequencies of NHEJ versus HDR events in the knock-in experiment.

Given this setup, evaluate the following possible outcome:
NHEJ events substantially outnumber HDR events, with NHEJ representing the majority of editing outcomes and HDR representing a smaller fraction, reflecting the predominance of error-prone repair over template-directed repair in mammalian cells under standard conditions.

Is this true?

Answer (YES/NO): YES